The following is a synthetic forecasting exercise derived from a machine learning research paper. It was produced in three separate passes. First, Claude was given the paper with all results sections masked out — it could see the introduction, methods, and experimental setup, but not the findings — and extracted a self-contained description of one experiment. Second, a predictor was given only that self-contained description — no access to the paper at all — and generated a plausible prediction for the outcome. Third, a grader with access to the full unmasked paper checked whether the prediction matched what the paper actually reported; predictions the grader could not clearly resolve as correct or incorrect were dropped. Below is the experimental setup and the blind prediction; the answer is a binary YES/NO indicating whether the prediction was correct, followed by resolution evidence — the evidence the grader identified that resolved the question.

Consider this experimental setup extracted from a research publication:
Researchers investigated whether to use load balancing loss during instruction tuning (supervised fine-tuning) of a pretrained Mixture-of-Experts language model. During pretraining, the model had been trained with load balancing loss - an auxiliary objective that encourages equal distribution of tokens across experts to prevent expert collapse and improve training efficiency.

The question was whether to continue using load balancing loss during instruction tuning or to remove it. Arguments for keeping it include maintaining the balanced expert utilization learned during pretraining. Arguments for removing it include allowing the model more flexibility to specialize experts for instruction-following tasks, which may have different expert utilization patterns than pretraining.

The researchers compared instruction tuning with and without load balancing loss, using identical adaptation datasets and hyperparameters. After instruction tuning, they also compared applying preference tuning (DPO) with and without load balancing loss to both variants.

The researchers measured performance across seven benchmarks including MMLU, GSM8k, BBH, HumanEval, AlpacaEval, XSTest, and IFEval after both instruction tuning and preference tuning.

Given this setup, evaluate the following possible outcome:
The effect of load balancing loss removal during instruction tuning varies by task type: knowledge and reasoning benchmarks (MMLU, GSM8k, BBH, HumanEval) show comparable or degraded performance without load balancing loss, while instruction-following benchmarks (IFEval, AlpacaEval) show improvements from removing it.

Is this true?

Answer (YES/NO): NO